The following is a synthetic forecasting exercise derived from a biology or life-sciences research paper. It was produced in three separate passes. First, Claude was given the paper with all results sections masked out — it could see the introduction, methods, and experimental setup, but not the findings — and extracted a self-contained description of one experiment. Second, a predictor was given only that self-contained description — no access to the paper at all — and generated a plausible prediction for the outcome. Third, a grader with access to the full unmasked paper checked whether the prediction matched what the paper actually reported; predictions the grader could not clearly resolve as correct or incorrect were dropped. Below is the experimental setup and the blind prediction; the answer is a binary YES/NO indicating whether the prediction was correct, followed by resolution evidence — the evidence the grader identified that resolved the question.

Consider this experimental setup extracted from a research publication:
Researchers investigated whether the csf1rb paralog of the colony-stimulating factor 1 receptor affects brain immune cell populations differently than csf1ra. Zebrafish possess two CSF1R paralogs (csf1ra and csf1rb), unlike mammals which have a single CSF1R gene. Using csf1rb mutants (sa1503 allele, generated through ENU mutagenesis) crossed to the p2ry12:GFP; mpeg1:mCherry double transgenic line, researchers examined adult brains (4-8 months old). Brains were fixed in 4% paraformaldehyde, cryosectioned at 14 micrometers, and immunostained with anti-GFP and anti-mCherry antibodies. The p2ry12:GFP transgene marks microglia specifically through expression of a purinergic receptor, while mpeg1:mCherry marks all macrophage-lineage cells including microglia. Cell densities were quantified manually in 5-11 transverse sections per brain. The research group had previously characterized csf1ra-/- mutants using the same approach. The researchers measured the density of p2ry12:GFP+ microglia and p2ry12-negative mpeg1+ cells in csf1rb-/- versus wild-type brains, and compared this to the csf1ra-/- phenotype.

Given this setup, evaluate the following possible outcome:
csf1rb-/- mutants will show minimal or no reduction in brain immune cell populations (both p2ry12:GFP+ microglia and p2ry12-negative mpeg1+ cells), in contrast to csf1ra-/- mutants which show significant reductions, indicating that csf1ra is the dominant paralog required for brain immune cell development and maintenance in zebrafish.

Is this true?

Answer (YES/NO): NO